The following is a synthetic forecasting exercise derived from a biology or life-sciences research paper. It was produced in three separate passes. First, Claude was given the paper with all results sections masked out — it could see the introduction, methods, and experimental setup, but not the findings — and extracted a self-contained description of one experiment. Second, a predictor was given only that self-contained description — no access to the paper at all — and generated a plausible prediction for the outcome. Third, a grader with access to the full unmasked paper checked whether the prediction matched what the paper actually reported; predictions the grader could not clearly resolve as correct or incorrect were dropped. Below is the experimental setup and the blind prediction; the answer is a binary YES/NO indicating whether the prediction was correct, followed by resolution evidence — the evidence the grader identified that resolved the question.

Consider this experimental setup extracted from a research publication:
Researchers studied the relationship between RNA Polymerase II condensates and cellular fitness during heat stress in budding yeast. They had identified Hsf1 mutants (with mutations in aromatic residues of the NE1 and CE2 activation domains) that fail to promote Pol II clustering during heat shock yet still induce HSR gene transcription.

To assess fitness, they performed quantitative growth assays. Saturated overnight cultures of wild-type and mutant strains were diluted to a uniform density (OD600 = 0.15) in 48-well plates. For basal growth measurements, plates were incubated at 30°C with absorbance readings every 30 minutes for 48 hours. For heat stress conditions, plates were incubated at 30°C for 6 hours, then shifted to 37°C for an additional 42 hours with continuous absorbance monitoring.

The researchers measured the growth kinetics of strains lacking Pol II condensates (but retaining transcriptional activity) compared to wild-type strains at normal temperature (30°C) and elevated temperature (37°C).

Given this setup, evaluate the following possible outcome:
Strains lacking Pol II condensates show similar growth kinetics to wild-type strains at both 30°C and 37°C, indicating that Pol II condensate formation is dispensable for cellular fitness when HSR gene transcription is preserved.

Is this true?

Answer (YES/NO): NO